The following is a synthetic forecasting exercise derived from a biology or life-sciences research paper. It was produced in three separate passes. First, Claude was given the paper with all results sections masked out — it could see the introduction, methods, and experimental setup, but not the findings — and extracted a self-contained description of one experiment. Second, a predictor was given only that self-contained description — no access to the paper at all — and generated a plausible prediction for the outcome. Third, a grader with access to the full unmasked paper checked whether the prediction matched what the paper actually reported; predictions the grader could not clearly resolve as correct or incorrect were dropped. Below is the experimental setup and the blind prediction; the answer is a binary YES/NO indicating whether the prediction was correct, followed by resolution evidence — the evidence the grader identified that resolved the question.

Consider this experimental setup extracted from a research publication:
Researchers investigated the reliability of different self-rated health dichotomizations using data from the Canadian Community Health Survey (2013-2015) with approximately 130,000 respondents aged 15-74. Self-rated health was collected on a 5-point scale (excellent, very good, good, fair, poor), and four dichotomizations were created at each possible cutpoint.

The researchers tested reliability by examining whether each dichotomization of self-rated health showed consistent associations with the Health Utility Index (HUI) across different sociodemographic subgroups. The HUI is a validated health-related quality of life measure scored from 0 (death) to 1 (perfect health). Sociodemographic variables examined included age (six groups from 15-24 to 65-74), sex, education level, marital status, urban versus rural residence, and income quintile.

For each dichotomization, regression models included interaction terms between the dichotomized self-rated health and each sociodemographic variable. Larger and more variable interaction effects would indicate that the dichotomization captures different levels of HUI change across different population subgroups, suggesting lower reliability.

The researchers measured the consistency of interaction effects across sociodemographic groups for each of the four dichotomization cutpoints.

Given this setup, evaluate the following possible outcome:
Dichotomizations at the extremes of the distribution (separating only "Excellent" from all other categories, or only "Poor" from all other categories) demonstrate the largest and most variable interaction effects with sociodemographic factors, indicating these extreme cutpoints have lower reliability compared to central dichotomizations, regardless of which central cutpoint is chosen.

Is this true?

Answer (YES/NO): NO